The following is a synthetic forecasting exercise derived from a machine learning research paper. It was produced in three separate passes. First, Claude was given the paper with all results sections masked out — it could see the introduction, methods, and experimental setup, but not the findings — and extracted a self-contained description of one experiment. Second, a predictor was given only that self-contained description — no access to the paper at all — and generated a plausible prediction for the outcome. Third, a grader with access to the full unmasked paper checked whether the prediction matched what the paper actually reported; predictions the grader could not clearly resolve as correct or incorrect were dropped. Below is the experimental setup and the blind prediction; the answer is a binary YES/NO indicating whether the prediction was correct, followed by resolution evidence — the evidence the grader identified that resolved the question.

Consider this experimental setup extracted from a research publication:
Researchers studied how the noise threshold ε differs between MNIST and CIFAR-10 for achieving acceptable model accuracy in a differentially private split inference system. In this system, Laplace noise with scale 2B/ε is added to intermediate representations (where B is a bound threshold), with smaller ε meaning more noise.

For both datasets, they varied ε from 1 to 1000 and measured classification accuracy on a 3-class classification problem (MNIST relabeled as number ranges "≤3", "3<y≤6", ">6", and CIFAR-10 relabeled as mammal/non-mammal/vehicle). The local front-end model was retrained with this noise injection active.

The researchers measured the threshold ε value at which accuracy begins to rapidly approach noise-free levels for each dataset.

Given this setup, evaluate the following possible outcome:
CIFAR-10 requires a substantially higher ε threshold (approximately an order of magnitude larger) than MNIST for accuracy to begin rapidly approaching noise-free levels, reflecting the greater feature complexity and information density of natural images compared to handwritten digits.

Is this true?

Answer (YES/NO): NO